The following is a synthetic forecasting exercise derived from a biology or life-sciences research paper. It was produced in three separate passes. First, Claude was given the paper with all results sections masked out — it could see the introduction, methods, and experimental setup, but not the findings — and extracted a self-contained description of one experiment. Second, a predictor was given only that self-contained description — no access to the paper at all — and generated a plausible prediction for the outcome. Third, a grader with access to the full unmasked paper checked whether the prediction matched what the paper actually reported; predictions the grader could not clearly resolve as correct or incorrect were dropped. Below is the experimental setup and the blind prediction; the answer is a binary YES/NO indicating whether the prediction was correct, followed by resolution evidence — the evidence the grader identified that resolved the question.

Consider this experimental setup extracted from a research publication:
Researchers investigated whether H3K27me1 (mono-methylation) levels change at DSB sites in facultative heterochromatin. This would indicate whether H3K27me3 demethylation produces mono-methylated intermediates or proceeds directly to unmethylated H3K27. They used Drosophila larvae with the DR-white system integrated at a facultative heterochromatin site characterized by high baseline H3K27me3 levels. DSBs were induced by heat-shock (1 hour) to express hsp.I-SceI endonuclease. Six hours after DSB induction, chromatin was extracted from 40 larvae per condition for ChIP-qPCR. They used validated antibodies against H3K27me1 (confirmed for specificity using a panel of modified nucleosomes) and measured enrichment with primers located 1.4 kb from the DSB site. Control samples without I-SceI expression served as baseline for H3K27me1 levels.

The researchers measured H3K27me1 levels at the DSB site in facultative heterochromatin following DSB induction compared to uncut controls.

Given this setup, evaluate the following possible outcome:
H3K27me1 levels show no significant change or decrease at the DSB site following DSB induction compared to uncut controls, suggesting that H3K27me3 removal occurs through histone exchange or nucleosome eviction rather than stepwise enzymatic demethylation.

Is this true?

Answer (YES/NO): NO